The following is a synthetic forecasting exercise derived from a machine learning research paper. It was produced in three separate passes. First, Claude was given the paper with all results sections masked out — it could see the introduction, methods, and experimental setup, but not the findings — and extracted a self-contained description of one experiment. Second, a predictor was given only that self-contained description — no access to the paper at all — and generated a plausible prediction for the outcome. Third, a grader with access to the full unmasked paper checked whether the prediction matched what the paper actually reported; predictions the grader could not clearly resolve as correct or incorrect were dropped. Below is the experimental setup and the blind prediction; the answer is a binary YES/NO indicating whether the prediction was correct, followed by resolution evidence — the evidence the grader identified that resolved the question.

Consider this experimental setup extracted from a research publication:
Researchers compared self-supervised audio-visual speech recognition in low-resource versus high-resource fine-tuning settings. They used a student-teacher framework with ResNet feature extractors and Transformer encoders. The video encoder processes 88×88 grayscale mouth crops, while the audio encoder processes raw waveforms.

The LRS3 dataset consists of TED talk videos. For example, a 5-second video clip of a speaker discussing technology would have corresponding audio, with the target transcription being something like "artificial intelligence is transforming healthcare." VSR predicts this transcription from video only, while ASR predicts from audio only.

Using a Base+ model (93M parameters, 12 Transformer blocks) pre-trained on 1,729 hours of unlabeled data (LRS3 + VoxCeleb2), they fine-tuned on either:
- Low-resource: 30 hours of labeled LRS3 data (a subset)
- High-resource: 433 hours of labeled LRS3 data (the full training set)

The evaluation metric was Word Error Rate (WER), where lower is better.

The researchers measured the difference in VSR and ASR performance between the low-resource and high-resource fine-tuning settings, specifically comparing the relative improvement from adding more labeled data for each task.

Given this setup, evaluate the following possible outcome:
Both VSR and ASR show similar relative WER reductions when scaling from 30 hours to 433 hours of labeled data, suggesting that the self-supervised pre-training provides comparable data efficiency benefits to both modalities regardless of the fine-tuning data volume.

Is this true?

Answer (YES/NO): NO